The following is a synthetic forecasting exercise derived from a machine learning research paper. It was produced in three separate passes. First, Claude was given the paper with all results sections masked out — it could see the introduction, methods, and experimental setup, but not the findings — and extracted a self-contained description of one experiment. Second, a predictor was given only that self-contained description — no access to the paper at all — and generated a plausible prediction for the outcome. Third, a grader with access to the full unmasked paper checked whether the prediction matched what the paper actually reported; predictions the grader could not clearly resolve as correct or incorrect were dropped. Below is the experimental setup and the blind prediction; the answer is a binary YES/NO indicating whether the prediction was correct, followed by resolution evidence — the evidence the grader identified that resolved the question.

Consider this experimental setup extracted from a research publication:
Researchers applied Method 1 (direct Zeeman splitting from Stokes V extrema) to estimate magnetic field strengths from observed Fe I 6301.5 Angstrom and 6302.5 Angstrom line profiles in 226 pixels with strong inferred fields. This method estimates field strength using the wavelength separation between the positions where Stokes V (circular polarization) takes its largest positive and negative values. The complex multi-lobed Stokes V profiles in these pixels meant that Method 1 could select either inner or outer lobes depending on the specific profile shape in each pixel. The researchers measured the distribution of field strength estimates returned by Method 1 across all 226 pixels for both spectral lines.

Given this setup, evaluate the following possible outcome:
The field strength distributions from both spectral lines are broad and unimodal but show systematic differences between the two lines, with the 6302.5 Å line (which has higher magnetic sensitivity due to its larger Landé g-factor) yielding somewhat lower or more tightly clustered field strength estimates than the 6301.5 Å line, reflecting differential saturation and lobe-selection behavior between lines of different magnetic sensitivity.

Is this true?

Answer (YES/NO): NO